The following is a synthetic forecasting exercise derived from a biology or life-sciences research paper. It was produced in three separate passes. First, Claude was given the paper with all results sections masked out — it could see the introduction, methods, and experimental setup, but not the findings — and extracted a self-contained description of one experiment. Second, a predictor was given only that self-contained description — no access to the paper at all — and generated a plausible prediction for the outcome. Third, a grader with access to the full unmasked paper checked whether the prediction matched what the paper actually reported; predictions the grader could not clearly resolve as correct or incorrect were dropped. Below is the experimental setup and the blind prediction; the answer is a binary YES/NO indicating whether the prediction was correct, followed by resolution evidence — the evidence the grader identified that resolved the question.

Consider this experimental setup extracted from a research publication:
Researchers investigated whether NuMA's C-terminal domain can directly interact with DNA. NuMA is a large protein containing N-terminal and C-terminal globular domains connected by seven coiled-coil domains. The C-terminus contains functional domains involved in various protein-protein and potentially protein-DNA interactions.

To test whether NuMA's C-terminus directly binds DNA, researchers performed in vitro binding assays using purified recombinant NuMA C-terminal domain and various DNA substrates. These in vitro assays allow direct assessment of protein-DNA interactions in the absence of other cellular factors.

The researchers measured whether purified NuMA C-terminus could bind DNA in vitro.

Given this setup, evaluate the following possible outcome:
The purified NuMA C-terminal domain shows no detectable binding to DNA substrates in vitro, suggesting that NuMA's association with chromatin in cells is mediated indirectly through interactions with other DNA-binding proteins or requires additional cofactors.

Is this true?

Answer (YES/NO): NO